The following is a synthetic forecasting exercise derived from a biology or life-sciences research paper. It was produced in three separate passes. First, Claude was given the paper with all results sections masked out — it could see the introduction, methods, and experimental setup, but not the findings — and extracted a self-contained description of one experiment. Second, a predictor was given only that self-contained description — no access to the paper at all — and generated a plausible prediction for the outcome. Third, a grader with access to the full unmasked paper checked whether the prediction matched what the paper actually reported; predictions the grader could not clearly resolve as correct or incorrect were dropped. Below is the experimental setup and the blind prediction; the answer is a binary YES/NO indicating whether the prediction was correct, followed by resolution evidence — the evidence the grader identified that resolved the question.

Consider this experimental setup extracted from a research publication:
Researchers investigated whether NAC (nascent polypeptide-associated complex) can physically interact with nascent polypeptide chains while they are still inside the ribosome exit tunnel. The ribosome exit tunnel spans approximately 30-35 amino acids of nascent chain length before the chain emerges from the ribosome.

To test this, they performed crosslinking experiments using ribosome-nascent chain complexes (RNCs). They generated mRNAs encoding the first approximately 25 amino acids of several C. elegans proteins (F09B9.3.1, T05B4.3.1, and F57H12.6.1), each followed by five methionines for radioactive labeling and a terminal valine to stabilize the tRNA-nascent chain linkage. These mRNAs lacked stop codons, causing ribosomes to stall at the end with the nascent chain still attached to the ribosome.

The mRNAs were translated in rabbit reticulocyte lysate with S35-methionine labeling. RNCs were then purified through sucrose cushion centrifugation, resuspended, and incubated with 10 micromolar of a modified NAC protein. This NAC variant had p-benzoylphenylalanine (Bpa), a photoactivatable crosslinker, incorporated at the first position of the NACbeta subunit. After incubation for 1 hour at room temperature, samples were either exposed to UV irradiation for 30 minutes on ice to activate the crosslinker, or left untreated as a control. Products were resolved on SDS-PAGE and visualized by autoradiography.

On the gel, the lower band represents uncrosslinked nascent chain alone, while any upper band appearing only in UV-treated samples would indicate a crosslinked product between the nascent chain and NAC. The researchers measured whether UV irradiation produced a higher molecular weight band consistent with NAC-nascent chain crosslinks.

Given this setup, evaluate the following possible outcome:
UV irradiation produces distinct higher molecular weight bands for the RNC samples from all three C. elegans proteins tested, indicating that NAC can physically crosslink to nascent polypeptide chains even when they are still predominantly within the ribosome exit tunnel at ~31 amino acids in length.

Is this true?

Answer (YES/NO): YES